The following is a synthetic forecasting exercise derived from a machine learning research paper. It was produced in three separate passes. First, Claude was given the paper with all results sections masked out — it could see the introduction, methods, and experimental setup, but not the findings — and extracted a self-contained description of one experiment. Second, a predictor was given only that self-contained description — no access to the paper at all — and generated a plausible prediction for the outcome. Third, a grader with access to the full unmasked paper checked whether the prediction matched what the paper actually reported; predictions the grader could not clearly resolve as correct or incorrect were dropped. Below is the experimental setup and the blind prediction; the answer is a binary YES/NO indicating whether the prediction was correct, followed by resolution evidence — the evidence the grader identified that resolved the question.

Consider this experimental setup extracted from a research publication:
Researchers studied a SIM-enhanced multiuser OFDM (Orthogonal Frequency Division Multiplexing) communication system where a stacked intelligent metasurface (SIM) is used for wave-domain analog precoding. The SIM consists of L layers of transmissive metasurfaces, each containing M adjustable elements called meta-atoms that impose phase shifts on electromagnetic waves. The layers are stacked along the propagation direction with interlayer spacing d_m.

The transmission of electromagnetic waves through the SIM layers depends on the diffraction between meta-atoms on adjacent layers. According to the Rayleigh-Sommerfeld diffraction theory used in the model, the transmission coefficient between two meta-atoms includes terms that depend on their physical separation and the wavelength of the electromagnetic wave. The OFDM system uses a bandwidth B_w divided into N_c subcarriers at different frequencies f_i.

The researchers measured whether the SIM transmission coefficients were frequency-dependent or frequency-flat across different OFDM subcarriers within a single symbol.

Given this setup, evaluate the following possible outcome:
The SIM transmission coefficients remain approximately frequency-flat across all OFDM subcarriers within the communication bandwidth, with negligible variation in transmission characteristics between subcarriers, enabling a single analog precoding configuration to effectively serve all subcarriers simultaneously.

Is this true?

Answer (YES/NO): NO